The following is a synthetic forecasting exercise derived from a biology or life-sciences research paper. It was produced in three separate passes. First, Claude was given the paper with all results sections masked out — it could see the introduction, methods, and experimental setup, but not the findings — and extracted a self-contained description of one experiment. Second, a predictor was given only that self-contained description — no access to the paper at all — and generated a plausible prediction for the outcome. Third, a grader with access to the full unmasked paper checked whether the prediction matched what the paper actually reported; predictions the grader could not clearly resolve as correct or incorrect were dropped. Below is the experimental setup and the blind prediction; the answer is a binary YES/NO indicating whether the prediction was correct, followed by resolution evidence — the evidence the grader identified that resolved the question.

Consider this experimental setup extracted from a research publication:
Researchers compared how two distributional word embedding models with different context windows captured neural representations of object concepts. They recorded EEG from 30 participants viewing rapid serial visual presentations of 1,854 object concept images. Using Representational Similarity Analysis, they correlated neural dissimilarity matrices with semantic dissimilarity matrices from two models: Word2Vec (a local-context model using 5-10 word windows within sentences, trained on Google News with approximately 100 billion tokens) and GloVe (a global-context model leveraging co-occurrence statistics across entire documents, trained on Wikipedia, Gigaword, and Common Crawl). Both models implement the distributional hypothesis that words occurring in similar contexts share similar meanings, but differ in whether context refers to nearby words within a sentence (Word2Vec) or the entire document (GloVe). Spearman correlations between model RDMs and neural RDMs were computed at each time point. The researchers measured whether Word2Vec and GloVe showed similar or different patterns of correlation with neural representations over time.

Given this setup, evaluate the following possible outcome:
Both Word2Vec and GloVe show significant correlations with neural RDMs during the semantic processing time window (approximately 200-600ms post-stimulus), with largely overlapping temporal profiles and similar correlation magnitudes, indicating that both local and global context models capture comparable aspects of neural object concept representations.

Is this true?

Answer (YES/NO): NO